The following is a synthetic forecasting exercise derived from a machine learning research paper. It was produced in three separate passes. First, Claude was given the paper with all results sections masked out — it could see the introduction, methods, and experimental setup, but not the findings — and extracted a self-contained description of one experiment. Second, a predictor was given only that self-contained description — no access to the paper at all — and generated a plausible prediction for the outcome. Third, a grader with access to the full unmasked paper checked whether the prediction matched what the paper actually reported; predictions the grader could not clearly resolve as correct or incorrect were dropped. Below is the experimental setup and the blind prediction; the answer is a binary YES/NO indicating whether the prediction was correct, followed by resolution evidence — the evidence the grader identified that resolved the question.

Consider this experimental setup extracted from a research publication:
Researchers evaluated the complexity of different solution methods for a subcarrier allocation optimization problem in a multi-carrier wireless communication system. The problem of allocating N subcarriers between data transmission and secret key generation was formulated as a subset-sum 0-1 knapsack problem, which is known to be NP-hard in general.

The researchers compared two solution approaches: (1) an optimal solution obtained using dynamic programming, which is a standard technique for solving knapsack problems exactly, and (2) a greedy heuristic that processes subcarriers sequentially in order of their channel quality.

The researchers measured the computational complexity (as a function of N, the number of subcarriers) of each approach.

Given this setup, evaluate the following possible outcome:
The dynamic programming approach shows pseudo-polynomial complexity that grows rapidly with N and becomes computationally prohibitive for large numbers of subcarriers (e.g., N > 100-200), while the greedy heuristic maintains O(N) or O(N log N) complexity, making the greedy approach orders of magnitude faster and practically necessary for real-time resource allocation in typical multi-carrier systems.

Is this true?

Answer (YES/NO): NO